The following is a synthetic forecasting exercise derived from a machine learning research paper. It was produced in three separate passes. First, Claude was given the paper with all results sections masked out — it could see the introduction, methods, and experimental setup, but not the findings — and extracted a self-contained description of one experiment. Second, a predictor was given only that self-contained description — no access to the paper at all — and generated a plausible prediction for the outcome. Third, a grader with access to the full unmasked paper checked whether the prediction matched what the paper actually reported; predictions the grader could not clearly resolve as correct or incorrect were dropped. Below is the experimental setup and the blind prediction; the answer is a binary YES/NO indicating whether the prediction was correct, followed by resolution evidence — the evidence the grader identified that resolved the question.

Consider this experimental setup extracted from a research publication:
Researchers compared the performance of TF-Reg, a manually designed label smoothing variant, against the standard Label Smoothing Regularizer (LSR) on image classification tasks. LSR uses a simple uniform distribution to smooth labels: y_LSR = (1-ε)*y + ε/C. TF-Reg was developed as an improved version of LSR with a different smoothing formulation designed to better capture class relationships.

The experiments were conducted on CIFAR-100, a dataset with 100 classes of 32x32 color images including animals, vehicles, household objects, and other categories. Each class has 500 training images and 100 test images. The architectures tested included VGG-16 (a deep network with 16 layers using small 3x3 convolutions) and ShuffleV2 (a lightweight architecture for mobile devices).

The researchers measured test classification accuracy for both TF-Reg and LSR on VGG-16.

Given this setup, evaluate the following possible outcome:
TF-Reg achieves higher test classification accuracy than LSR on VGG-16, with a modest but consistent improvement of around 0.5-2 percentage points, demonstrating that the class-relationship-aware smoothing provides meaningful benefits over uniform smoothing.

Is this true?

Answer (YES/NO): NO